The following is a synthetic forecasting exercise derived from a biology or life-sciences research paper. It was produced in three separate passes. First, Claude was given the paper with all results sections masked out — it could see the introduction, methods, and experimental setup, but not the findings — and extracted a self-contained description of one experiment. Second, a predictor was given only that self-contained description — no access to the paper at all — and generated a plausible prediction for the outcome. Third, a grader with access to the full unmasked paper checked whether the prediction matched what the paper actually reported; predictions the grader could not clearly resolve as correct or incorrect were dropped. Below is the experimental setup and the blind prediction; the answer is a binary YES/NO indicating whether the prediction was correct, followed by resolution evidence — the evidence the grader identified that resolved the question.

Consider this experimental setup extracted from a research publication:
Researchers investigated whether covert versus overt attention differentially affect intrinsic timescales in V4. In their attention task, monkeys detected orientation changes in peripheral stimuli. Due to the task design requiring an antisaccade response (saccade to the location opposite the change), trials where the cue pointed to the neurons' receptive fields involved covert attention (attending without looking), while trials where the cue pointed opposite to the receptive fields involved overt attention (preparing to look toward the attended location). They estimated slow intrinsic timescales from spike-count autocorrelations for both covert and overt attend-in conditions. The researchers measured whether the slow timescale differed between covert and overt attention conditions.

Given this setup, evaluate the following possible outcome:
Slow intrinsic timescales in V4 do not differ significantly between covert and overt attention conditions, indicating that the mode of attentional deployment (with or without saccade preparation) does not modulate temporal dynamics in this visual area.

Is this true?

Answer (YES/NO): YES